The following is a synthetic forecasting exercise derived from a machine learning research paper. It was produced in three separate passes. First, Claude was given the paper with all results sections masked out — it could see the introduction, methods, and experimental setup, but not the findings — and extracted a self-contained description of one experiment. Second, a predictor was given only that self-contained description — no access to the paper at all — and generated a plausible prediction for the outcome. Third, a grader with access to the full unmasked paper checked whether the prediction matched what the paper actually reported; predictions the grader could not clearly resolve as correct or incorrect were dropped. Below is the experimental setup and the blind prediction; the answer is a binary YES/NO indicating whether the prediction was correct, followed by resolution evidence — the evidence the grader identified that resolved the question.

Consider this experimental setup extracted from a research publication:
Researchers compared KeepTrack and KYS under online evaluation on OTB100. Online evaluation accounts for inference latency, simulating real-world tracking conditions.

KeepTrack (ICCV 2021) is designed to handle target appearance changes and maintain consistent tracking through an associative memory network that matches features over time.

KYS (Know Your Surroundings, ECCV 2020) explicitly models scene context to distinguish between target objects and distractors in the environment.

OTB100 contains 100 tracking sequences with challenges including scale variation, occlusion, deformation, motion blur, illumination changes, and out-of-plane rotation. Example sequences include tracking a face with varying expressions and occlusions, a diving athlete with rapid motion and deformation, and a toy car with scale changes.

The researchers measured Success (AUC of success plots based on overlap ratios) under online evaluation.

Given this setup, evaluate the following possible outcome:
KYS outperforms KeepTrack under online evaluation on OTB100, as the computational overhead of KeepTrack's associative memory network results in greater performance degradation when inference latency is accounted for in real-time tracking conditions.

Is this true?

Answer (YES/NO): YES